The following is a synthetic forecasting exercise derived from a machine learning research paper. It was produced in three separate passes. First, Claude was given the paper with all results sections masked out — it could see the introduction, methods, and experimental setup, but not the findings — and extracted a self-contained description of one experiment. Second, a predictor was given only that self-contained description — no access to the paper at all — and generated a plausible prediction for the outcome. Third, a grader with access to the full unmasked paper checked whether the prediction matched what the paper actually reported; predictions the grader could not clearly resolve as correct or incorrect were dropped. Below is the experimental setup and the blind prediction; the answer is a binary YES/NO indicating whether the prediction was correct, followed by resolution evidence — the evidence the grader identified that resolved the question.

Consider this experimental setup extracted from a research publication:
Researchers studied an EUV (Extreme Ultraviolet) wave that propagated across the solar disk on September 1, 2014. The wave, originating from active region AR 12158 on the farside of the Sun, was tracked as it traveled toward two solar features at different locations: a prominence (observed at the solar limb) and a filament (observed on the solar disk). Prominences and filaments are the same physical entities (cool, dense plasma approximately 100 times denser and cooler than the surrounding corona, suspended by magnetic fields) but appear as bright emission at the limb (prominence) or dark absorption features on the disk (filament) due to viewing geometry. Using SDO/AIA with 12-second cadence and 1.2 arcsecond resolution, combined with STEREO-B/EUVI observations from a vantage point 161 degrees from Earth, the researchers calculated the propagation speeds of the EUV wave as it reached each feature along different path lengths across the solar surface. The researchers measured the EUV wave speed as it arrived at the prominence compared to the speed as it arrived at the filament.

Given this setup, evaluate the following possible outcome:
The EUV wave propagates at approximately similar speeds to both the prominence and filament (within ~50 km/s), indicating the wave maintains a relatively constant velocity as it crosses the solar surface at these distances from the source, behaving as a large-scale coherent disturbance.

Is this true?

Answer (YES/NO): YES